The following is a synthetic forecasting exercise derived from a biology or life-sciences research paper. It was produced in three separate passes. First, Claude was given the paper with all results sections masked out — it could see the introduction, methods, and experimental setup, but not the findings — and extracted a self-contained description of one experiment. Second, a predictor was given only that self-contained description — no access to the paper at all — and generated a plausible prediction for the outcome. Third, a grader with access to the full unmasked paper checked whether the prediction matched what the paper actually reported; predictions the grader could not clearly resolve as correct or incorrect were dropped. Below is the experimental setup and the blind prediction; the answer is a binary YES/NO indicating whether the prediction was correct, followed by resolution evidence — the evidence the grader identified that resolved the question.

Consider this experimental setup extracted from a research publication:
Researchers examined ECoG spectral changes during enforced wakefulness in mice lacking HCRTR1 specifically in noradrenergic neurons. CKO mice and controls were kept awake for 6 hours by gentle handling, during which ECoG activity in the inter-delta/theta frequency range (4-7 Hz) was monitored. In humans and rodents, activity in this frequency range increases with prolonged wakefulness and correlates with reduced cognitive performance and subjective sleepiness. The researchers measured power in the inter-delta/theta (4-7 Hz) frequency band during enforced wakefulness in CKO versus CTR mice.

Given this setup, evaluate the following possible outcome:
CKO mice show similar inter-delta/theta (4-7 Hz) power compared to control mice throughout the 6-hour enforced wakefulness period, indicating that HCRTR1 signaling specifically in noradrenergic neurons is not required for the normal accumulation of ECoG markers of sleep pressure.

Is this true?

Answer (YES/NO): NO